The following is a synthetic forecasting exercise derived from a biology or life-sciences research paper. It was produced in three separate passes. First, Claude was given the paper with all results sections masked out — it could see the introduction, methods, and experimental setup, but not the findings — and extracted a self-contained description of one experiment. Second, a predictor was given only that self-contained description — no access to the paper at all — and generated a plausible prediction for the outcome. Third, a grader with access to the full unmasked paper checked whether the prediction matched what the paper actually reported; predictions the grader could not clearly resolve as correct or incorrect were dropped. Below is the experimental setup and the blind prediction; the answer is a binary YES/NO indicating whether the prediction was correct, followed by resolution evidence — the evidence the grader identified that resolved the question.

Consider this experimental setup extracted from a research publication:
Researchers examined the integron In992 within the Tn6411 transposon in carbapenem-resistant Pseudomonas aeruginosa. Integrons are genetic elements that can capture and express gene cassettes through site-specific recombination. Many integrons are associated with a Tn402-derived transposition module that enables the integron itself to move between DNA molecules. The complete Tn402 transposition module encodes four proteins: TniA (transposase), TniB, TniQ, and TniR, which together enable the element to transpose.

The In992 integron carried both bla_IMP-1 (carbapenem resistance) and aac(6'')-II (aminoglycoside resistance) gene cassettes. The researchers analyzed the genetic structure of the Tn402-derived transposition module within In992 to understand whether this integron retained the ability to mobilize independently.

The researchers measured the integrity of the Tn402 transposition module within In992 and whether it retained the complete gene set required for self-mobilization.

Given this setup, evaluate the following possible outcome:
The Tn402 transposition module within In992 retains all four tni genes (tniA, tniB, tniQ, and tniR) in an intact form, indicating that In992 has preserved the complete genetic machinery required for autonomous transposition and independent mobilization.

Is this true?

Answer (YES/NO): NO